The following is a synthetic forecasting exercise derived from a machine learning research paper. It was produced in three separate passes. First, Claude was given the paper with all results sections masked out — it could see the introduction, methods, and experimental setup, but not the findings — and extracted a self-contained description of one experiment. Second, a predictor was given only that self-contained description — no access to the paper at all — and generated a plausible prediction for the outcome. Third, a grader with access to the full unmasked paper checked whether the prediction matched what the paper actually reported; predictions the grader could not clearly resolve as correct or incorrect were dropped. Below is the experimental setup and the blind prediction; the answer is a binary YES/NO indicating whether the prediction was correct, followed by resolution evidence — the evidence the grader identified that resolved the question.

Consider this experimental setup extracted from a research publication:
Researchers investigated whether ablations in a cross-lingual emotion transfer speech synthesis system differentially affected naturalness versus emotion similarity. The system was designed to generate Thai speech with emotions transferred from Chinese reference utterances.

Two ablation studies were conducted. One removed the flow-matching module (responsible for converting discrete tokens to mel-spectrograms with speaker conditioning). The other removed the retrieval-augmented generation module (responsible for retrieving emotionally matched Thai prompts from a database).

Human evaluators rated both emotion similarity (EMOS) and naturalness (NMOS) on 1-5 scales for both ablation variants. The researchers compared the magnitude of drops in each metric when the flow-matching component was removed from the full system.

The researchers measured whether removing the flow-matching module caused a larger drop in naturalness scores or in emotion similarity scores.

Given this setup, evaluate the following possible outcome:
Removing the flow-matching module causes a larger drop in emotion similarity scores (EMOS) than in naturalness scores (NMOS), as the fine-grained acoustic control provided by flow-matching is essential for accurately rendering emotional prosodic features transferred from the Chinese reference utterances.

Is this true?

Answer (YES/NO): NO